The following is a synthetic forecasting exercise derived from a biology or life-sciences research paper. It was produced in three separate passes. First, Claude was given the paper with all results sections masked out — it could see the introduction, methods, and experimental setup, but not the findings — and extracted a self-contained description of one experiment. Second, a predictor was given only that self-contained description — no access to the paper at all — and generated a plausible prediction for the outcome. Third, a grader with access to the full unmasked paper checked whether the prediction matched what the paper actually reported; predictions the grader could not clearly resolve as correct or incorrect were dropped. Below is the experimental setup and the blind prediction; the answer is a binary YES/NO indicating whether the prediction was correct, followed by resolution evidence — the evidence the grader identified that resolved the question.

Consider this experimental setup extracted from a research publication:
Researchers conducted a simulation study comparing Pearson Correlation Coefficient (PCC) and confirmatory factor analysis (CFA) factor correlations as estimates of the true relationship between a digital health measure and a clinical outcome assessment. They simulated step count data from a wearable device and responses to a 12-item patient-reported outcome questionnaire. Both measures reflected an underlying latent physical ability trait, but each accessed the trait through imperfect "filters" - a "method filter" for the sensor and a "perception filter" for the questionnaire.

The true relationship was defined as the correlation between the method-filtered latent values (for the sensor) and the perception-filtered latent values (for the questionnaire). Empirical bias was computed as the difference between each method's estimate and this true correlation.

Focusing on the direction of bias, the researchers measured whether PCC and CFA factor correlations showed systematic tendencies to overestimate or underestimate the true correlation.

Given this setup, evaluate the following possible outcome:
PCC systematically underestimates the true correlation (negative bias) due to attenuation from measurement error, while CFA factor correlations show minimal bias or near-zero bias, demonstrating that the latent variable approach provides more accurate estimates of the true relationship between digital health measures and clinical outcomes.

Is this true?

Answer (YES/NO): NO